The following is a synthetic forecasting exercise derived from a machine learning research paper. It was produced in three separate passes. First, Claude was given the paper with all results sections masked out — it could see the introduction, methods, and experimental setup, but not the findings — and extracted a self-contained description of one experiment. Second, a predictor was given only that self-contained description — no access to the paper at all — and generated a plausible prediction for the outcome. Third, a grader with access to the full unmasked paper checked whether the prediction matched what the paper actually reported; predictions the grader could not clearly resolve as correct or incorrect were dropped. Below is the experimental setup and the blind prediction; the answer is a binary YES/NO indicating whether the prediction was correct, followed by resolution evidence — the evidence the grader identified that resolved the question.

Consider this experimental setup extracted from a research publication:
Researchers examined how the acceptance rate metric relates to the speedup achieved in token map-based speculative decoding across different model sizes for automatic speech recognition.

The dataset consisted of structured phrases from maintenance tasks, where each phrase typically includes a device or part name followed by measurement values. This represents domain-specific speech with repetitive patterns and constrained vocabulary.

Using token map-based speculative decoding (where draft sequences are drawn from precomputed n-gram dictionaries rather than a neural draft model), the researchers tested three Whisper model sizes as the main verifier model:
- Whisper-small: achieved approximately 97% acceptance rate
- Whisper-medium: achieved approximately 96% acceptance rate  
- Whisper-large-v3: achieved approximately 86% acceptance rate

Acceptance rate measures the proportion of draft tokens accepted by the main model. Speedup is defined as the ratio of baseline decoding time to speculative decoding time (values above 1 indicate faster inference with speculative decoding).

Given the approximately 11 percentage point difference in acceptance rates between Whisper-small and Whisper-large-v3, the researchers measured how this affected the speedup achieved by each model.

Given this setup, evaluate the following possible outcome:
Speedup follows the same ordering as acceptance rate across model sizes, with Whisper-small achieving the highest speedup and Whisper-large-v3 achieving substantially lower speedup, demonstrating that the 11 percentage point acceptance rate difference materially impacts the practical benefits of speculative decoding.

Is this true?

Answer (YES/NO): NO